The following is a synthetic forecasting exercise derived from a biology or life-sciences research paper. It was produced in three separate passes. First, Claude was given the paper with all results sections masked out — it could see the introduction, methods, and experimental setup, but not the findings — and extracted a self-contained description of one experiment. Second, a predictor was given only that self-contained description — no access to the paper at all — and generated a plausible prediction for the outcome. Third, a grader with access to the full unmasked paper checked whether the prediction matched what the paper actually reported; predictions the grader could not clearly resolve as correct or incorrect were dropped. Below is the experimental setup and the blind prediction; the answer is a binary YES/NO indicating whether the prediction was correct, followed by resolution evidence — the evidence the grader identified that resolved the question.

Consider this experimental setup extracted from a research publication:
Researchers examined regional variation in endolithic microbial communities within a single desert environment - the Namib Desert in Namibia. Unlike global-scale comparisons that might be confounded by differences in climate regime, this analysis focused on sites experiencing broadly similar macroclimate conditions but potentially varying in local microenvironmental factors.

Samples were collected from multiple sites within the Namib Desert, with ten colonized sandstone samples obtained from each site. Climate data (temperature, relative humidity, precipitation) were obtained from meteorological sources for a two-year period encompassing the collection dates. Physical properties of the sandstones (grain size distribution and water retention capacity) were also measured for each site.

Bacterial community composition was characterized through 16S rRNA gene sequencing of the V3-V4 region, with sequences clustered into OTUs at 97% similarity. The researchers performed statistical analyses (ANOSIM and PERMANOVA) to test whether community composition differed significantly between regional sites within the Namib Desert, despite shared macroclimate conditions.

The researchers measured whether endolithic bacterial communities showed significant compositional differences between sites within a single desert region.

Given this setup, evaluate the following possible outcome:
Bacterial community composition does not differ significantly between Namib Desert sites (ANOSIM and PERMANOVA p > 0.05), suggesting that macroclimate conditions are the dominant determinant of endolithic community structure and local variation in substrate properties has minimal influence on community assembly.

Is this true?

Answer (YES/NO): NO